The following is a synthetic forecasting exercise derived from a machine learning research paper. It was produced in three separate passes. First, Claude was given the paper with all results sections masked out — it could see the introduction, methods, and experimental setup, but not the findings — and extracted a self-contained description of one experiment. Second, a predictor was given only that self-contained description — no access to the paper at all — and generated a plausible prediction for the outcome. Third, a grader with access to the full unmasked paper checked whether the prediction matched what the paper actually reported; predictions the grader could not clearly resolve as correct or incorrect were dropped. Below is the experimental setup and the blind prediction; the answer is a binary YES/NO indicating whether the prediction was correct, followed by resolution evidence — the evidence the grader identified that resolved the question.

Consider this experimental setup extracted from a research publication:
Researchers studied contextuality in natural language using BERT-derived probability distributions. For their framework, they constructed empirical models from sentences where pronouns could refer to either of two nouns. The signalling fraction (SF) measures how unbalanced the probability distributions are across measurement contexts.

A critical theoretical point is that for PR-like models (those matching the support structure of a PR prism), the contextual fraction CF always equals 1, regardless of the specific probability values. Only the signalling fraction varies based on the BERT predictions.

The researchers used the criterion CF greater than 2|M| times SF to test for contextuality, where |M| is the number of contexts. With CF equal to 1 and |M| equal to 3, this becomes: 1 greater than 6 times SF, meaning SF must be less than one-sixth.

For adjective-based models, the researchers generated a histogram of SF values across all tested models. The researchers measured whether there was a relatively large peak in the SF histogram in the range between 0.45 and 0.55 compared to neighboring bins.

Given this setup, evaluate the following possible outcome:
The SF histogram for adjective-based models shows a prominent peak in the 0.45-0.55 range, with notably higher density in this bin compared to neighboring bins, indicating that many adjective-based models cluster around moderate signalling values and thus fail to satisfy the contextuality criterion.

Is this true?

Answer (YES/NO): NO